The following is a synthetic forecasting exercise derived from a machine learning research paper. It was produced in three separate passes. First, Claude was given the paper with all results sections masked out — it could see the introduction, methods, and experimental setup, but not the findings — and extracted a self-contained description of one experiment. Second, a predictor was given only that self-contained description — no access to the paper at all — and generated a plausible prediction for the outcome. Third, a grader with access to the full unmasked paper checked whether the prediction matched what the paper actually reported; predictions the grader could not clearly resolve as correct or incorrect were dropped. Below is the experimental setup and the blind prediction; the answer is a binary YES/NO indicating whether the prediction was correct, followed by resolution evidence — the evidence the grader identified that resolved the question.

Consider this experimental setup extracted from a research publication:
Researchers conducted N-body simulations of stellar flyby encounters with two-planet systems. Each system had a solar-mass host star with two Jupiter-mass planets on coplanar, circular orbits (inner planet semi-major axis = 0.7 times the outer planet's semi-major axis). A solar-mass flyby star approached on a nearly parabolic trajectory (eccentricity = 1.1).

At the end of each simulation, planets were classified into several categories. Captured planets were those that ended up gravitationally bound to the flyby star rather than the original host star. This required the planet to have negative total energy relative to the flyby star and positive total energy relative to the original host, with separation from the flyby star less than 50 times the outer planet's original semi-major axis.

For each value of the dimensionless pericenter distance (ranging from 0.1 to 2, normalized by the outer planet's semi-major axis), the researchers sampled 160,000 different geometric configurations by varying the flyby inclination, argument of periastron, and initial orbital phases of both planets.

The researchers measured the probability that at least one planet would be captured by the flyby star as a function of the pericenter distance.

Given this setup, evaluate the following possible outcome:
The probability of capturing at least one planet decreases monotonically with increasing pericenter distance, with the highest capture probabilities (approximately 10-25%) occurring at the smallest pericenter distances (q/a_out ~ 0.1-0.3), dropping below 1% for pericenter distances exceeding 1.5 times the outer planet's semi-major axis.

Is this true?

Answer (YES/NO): NO